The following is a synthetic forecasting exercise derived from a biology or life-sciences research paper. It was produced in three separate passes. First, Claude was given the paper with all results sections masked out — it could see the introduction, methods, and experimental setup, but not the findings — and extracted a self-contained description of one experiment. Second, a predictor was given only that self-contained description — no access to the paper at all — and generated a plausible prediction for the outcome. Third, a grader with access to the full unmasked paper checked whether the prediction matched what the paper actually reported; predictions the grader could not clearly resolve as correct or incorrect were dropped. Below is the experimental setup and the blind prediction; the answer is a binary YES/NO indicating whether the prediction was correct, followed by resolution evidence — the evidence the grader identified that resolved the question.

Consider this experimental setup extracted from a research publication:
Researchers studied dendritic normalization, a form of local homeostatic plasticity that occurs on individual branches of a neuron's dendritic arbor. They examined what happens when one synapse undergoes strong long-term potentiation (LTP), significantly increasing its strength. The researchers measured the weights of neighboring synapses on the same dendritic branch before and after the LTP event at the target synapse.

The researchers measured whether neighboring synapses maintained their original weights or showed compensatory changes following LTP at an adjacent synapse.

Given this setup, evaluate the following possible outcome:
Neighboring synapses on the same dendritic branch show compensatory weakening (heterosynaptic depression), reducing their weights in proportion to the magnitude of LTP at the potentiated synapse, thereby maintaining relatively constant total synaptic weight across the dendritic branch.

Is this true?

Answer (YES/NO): YES